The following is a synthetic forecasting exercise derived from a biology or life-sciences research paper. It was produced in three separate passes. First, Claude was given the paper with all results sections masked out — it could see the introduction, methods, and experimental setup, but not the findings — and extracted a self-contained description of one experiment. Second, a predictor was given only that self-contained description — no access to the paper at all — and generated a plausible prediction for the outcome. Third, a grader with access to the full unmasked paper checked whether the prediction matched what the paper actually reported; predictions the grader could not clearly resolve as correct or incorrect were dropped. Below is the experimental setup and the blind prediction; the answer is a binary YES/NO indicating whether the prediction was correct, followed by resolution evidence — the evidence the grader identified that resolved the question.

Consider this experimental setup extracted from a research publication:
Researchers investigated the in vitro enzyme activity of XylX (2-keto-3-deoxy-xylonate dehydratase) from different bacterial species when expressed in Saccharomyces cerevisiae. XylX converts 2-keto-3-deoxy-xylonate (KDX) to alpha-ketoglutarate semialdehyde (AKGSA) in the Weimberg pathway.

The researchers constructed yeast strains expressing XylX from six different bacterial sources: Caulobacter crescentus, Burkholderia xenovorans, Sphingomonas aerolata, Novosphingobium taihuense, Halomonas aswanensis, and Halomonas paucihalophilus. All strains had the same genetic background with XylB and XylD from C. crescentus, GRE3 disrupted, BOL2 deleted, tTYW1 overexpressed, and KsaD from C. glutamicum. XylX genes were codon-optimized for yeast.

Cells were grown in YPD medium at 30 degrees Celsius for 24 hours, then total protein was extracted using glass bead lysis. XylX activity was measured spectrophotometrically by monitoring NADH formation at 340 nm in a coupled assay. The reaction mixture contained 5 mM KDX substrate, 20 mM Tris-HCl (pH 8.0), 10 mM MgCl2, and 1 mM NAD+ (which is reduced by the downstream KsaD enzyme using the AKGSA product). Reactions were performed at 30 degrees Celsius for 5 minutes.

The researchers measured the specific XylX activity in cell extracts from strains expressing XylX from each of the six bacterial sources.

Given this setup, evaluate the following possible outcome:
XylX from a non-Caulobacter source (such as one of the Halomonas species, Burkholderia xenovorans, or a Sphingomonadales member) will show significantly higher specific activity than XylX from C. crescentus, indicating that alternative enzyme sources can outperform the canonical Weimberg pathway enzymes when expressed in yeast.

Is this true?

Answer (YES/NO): NO